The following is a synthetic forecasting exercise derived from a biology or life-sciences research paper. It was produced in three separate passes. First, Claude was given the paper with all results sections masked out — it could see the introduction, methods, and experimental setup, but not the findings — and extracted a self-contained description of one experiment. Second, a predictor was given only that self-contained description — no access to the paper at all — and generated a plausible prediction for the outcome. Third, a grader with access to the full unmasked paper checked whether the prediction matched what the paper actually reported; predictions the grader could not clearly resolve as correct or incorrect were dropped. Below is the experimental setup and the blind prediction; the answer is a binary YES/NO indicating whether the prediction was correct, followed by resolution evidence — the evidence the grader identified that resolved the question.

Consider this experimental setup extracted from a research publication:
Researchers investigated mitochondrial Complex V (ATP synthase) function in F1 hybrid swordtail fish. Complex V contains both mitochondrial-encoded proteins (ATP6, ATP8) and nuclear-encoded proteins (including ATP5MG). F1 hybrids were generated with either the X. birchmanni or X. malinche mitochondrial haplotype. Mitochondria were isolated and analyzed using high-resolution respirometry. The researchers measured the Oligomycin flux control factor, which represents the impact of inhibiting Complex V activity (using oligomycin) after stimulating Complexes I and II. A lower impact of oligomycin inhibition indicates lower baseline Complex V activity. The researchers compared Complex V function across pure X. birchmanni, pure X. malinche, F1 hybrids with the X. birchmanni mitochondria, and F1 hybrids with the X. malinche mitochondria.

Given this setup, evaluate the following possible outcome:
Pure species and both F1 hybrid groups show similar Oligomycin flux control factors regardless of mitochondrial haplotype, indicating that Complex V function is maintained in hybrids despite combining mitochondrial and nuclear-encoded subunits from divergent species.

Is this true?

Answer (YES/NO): NO